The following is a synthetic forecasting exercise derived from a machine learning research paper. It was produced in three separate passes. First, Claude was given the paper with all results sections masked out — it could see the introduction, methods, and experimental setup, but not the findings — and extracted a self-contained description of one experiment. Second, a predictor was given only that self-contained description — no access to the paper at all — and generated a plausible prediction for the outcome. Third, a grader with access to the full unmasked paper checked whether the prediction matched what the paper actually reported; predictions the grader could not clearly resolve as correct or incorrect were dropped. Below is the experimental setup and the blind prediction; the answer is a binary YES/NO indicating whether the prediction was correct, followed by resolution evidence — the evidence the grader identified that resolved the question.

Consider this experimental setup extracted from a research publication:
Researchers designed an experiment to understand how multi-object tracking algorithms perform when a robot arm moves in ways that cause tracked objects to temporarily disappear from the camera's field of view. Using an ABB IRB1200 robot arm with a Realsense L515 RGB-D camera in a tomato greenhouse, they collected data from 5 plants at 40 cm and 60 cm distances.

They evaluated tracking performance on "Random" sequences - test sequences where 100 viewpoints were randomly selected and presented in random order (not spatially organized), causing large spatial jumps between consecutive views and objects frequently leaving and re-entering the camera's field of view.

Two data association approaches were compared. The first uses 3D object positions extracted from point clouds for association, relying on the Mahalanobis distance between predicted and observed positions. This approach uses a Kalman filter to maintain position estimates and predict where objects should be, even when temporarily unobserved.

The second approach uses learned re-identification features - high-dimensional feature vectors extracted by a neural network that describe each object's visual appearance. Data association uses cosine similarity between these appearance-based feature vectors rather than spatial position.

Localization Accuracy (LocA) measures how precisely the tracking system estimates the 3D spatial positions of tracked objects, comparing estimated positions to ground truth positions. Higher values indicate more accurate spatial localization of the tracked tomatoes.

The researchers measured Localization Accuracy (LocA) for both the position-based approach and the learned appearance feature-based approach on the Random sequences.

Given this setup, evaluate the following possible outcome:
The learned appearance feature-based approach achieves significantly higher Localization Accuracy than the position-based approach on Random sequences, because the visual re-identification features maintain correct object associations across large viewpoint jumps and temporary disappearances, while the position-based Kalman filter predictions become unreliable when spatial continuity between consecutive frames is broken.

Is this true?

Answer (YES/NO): NO